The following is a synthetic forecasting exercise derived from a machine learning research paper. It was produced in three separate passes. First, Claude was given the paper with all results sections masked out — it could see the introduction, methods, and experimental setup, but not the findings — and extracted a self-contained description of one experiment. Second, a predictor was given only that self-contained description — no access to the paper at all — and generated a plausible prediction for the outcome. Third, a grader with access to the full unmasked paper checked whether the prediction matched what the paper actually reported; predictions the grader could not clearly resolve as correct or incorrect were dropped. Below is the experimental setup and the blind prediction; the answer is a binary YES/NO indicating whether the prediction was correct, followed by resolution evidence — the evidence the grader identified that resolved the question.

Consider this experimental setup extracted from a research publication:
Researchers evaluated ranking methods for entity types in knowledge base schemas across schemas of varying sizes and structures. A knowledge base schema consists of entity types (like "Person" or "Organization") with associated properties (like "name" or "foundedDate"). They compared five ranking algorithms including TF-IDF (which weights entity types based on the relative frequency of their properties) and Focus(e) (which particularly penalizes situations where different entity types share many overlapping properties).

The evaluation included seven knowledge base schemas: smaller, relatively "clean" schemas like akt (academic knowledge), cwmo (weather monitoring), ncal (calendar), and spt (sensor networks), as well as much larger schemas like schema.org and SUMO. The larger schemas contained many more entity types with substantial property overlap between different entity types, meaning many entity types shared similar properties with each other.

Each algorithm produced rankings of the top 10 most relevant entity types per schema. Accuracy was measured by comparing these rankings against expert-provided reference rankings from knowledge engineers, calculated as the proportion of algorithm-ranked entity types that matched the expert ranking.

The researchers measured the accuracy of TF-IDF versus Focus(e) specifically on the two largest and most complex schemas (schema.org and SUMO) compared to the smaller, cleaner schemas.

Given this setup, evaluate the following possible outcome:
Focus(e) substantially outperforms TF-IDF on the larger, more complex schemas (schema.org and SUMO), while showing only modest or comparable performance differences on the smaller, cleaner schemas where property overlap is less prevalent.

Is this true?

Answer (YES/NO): NO